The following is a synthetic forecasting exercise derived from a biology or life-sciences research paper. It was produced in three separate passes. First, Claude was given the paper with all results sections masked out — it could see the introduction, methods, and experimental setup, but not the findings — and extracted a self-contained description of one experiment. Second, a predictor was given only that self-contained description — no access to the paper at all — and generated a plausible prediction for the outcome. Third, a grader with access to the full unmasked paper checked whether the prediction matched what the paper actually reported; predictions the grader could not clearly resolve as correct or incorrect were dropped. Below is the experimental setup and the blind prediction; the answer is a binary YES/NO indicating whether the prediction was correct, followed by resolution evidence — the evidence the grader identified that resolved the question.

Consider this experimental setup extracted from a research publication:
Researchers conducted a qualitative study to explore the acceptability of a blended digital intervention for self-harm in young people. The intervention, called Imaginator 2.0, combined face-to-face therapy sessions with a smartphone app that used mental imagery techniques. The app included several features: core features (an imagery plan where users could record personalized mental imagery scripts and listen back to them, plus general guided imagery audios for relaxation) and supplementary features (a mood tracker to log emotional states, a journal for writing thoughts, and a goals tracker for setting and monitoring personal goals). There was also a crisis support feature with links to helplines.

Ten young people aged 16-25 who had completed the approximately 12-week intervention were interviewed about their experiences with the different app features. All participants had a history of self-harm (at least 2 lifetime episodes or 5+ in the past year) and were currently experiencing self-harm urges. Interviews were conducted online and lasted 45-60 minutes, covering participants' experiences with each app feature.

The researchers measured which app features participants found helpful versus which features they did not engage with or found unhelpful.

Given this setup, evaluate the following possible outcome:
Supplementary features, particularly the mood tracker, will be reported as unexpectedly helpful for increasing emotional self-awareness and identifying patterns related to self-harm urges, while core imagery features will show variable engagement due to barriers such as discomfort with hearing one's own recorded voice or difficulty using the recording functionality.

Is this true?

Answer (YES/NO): NO